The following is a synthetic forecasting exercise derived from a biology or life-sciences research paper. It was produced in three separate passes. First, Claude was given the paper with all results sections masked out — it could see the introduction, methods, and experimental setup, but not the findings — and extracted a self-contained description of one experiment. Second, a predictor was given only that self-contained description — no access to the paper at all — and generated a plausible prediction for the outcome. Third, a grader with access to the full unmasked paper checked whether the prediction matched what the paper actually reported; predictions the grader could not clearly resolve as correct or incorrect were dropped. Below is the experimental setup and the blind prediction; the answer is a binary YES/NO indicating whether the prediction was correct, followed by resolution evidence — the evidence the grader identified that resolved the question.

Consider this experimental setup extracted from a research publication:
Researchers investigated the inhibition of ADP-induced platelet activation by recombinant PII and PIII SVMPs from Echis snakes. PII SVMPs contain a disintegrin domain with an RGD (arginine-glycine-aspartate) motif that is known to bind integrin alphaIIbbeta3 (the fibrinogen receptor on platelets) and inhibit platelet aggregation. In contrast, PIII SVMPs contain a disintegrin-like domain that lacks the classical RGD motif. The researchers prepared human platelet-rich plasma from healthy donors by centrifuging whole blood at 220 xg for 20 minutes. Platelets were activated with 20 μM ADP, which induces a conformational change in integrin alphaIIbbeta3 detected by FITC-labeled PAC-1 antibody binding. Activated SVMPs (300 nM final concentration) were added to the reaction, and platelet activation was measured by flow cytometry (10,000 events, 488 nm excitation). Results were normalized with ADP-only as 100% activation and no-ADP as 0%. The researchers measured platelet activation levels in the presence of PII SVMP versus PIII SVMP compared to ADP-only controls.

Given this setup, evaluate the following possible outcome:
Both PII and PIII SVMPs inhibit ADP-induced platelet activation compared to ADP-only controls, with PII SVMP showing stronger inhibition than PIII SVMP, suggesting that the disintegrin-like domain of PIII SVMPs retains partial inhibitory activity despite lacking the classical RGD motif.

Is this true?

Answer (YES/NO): NO